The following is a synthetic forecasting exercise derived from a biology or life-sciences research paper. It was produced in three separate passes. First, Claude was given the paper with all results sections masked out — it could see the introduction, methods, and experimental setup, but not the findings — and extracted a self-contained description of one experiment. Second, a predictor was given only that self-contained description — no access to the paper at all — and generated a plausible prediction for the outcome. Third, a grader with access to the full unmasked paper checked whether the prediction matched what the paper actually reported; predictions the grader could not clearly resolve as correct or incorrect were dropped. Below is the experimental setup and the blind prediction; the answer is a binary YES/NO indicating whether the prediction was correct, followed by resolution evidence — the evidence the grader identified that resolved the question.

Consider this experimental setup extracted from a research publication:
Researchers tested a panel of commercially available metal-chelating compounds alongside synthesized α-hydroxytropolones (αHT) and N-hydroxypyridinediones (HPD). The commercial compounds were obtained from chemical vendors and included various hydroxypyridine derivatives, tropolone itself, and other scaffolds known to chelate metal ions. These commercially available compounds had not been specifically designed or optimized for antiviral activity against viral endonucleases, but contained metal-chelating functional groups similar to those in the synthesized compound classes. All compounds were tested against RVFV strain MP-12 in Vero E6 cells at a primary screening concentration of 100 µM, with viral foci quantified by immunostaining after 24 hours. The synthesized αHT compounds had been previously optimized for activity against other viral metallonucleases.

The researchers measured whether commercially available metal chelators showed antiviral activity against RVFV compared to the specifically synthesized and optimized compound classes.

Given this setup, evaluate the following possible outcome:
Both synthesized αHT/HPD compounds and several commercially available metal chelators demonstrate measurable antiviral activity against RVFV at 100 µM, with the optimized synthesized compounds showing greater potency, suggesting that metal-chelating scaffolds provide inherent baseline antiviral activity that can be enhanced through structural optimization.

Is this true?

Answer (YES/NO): NO